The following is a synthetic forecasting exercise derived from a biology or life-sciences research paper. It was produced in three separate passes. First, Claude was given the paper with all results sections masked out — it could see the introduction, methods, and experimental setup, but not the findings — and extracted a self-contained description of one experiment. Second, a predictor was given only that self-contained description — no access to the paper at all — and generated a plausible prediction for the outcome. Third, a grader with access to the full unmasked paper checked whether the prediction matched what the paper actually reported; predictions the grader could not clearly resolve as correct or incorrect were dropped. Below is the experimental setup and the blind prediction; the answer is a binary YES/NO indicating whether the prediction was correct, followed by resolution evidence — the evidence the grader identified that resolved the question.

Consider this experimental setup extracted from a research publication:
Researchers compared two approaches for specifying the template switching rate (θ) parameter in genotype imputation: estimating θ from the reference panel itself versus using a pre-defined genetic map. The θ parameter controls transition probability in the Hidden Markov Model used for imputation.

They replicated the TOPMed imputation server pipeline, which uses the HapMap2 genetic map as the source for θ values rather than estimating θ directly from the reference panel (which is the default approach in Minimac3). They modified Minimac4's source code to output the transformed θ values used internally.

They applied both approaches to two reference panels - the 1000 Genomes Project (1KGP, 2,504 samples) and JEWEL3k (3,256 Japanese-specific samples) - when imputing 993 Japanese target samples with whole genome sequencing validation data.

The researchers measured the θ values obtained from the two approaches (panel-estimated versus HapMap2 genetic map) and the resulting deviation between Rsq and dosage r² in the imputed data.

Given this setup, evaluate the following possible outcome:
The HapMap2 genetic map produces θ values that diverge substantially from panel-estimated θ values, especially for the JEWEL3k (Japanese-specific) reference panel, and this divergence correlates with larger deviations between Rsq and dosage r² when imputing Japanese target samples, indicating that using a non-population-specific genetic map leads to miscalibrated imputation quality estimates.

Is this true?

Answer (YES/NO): NO